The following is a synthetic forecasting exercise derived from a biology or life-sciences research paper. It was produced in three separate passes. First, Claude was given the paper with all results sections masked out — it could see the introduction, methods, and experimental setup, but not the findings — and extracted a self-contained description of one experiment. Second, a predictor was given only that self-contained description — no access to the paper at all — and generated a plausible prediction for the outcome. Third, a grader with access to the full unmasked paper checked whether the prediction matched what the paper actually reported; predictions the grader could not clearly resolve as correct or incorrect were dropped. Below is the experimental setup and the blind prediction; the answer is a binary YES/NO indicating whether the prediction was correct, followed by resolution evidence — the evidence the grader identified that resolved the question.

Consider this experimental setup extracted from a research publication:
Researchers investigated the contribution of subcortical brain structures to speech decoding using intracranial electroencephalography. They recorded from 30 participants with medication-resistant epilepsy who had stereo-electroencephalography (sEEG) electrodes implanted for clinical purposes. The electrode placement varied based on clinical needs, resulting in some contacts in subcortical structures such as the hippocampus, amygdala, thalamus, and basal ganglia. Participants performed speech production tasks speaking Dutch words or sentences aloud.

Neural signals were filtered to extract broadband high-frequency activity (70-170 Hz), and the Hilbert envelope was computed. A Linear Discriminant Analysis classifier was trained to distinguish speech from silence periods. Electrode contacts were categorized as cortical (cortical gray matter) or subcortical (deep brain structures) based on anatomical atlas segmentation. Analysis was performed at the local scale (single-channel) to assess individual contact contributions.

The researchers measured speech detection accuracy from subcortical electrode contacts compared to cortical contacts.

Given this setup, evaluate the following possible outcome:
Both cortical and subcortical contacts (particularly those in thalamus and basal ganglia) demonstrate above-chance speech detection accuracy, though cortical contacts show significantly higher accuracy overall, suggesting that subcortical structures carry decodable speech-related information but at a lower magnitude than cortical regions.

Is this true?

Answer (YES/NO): NO